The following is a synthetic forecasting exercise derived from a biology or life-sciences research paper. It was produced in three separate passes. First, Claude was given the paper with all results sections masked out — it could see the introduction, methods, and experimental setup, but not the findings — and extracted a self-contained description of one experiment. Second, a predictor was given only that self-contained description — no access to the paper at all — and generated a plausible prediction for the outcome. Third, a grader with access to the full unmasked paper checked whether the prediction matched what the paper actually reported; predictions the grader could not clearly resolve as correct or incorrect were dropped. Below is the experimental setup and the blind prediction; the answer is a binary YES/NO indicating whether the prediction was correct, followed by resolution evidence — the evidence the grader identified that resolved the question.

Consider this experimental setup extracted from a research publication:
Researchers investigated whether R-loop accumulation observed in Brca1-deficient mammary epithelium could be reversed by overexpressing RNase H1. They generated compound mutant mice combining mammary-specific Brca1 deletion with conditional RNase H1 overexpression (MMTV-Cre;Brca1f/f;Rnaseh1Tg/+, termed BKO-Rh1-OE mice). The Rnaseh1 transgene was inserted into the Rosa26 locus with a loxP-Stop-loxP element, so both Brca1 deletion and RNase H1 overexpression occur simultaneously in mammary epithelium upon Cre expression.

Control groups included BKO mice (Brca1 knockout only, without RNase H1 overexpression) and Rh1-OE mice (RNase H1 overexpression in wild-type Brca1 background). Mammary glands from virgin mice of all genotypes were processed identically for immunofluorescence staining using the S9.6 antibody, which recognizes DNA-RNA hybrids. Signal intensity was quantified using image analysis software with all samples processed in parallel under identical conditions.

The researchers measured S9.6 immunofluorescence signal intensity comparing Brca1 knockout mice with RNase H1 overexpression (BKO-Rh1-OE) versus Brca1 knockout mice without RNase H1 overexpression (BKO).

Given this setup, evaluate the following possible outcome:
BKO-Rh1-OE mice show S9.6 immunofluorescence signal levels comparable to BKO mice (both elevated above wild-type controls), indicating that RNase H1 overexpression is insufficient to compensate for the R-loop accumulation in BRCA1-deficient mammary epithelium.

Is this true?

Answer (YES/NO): NO